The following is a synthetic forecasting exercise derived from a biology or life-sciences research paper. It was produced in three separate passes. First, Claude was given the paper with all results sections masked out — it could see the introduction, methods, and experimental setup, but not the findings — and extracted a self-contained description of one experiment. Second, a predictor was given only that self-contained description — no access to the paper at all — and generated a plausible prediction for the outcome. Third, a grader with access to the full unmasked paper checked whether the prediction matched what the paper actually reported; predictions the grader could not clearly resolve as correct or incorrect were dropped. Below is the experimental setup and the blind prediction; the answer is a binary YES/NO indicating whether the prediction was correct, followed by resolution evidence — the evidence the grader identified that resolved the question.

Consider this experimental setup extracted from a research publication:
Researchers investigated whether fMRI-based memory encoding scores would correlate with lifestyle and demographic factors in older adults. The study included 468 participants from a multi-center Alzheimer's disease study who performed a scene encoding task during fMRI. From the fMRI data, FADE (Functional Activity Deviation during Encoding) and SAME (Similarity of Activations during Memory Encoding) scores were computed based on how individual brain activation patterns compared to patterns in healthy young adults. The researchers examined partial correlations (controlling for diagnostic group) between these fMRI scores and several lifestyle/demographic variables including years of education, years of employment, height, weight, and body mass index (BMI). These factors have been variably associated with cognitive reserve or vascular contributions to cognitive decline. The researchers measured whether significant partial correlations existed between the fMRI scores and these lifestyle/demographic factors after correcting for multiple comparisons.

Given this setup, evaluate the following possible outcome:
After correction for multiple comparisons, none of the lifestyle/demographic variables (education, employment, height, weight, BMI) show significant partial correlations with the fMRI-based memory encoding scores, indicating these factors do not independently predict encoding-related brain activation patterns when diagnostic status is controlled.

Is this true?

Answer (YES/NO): YES